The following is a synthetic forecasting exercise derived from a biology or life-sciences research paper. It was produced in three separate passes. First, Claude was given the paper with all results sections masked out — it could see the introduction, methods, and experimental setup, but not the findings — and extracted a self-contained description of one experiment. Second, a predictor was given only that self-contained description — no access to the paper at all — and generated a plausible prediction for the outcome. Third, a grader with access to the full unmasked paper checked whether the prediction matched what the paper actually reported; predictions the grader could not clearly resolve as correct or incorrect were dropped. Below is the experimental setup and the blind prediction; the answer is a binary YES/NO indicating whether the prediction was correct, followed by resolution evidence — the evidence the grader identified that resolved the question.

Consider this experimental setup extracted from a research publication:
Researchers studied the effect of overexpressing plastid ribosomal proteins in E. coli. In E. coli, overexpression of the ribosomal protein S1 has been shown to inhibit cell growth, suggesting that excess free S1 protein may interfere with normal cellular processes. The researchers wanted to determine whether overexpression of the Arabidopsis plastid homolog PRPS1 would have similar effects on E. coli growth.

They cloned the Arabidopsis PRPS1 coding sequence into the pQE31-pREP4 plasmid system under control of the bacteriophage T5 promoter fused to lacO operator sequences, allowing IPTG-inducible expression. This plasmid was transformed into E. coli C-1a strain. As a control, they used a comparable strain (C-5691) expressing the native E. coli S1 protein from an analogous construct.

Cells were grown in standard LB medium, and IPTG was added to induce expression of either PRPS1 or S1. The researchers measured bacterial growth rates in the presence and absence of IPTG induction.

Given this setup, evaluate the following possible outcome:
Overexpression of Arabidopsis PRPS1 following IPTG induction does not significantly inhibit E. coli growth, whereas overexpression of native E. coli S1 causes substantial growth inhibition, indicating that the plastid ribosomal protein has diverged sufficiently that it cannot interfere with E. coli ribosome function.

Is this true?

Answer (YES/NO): NO